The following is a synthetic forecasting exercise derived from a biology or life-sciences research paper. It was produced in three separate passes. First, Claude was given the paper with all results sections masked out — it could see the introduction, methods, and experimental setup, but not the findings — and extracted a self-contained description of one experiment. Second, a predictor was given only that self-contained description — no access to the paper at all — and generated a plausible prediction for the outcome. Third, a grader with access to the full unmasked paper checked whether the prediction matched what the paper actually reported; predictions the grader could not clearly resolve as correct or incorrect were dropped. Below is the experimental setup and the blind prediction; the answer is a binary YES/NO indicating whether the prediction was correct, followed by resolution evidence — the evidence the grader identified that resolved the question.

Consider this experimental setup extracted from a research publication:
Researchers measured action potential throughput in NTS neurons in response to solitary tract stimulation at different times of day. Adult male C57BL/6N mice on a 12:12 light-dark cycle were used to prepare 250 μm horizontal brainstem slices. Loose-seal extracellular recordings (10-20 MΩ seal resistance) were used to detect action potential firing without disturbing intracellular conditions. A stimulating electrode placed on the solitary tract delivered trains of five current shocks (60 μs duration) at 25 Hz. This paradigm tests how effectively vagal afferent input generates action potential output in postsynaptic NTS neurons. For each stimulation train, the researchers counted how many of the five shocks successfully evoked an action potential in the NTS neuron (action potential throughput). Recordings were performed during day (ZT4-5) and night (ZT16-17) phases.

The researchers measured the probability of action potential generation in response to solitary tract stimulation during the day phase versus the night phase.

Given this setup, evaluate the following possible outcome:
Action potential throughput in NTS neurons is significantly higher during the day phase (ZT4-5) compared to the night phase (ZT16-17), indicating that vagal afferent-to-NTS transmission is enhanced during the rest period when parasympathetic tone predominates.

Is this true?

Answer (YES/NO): NO